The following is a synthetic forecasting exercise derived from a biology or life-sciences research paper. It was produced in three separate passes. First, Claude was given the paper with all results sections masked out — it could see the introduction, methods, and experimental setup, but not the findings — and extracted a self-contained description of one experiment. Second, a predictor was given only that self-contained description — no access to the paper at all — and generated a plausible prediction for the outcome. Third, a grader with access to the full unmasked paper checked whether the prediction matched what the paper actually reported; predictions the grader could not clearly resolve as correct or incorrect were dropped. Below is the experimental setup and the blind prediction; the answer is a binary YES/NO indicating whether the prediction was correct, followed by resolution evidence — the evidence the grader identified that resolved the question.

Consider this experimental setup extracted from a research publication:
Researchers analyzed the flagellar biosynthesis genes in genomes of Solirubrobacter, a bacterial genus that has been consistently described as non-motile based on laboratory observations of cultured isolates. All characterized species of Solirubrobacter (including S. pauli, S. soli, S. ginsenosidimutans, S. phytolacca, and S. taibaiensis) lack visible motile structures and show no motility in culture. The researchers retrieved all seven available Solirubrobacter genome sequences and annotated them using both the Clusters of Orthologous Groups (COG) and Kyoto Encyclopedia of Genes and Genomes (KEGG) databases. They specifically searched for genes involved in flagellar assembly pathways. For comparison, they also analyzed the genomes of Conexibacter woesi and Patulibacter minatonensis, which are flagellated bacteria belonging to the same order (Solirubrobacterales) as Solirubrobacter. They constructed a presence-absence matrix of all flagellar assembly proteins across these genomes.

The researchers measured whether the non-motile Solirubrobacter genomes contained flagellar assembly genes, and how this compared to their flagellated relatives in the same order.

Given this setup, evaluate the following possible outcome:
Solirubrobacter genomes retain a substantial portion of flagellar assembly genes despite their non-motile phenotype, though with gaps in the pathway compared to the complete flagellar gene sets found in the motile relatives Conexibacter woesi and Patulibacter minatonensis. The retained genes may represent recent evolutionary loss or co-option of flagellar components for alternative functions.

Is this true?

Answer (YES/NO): NO